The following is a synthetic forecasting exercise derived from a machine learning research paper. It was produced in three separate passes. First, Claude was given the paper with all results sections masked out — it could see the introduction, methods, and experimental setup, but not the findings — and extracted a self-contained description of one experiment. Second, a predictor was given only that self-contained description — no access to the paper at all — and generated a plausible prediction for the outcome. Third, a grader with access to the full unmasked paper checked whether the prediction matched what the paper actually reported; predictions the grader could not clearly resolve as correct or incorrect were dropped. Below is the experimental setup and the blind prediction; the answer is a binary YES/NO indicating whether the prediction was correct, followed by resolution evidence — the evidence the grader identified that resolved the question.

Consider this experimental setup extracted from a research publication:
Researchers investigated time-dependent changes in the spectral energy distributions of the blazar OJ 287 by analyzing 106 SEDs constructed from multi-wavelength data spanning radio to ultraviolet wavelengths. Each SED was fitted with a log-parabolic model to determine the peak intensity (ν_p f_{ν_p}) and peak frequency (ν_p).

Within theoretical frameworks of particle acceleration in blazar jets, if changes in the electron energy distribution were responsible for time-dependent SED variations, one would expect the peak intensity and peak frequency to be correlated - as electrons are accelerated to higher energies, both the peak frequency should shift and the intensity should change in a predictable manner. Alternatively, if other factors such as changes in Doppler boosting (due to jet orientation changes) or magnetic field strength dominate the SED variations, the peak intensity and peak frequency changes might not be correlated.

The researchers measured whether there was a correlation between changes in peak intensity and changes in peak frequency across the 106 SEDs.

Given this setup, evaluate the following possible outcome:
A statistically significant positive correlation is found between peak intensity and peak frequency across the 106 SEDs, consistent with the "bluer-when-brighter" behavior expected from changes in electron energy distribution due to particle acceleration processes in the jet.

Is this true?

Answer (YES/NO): NO